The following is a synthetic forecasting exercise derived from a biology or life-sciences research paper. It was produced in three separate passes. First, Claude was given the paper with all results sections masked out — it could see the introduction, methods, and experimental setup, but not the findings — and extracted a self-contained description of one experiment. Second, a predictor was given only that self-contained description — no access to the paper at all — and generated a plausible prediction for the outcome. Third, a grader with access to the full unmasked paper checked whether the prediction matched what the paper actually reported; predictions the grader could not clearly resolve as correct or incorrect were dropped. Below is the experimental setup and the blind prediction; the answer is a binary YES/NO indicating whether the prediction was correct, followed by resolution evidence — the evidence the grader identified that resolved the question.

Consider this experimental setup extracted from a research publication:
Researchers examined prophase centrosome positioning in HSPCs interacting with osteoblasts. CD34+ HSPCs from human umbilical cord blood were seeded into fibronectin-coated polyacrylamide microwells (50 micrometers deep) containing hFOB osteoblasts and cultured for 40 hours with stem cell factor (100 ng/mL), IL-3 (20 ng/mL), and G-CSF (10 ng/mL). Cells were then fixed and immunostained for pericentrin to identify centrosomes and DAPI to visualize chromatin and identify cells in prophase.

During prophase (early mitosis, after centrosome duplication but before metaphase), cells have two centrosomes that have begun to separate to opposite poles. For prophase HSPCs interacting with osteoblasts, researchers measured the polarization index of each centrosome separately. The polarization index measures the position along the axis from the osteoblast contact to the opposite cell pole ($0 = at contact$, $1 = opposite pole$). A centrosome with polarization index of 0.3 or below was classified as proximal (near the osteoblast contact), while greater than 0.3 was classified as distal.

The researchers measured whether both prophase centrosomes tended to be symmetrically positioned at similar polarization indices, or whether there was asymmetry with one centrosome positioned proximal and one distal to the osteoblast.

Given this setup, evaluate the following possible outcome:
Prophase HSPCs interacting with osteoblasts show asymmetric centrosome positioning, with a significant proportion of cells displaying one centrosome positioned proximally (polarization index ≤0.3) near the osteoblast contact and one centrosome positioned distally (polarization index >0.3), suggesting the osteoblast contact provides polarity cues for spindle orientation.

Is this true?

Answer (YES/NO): YES